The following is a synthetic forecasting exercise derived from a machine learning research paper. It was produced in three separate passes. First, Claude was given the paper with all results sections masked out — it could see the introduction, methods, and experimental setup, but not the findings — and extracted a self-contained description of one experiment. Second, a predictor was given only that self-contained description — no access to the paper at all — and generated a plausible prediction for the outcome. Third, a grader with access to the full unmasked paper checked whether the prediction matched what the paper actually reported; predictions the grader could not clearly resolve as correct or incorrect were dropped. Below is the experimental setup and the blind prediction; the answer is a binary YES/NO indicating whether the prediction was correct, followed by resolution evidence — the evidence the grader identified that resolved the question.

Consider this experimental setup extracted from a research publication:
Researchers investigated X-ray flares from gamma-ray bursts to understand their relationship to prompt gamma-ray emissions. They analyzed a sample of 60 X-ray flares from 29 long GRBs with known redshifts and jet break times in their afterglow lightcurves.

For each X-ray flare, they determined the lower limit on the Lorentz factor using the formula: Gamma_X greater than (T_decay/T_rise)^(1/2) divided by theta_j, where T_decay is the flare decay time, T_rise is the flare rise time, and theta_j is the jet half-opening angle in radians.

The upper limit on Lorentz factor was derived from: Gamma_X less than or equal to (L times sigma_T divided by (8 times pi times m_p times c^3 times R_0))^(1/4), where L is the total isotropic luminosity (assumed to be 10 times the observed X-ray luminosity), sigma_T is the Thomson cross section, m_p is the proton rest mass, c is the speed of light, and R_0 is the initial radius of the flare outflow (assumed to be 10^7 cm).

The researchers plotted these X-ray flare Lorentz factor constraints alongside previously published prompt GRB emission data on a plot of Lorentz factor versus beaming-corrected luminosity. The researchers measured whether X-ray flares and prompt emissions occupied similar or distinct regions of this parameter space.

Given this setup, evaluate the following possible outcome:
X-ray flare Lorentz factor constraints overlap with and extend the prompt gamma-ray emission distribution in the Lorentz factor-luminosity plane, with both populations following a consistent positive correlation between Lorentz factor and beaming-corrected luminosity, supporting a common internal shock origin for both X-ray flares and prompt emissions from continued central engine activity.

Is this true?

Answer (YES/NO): YES